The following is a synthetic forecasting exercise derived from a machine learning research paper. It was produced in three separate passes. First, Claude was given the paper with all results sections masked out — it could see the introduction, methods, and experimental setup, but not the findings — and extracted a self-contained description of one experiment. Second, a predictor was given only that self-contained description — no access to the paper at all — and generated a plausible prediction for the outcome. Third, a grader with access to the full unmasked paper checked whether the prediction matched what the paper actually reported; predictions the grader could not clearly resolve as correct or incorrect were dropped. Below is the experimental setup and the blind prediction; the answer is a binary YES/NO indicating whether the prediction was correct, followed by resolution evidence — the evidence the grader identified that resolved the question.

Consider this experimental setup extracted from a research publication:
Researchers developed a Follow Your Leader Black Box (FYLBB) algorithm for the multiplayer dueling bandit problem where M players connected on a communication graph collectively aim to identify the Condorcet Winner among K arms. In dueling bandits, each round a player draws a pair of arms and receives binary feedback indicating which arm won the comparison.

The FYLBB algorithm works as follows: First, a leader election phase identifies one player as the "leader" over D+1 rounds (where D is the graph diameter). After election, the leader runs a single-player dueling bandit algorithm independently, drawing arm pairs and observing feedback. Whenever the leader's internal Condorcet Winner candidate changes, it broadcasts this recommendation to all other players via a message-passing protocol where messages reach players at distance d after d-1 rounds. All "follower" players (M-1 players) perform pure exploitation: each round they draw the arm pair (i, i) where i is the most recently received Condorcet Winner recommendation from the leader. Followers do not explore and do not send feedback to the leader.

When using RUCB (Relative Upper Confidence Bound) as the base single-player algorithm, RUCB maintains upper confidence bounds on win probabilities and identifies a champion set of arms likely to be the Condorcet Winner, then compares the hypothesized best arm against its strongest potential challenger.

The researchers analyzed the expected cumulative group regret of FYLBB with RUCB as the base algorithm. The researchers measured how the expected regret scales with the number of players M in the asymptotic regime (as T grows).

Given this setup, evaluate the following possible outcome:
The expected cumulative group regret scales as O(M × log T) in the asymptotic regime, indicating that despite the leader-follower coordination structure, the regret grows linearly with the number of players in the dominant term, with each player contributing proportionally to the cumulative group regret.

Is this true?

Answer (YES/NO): NO